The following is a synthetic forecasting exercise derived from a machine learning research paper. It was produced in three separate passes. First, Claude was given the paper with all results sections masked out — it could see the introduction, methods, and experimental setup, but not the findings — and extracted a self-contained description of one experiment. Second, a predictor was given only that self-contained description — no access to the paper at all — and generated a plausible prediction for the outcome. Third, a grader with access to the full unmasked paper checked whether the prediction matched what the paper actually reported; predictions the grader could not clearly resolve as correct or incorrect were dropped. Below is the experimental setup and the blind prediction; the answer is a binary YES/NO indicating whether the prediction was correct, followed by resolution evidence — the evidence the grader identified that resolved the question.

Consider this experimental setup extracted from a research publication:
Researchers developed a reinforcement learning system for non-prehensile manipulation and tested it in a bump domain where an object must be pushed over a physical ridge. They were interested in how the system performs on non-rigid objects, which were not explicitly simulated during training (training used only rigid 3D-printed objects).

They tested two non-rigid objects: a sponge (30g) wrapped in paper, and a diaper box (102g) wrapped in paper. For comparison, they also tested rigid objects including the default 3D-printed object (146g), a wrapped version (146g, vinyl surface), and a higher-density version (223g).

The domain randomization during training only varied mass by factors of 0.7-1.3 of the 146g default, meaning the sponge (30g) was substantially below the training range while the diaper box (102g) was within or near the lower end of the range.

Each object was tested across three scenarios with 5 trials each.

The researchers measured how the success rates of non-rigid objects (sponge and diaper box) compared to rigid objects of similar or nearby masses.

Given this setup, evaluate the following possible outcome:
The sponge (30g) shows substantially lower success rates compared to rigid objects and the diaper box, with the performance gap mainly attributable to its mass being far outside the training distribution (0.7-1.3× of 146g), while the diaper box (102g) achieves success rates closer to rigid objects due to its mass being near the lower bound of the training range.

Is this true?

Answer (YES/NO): NO